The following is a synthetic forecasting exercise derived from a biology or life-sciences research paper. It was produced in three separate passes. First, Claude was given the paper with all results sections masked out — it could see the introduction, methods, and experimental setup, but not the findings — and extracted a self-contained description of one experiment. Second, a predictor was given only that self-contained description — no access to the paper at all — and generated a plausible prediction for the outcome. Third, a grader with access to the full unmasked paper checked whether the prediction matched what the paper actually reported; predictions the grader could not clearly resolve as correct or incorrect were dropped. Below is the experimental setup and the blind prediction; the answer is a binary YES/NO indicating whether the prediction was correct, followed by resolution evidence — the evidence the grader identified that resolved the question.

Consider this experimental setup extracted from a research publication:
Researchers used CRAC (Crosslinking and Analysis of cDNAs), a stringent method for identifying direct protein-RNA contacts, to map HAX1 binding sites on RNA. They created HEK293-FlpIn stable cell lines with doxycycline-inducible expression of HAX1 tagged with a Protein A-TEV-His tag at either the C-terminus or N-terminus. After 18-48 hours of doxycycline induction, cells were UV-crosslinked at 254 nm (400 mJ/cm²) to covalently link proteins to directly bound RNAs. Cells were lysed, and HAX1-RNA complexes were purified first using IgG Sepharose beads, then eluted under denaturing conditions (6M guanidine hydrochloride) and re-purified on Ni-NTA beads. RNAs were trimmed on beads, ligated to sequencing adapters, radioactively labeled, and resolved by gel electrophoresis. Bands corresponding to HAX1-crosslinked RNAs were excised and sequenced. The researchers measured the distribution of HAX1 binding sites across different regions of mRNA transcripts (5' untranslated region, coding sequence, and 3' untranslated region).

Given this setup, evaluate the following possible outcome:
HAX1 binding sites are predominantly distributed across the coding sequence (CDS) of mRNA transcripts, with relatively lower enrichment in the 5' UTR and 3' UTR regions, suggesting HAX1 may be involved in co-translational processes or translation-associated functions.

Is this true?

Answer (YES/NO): YES